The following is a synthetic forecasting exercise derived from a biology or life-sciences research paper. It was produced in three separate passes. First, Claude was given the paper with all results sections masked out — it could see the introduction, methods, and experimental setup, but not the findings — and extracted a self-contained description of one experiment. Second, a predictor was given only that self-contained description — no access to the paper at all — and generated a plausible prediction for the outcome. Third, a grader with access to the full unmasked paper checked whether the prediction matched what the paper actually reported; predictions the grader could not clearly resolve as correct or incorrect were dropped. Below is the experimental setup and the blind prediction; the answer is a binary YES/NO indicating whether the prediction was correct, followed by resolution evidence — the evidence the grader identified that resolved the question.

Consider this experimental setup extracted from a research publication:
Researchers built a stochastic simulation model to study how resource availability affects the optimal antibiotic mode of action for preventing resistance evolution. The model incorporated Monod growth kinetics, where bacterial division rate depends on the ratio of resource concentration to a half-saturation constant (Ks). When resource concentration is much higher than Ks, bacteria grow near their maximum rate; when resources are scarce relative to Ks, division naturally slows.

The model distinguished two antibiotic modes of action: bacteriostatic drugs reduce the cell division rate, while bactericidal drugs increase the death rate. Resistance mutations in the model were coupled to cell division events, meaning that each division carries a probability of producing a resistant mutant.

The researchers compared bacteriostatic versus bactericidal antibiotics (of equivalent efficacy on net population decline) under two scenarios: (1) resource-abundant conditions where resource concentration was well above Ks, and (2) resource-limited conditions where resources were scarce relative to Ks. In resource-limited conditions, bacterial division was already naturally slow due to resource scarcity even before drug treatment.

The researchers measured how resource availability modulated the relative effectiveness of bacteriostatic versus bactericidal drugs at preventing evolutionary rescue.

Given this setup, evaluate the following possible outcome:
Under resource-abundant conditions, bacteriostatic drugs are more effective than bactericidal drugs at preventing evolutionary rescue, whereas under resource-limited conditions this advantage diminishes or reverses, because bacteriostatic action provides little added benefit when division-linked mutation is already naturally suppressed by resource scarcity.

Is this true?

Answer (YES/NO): YES